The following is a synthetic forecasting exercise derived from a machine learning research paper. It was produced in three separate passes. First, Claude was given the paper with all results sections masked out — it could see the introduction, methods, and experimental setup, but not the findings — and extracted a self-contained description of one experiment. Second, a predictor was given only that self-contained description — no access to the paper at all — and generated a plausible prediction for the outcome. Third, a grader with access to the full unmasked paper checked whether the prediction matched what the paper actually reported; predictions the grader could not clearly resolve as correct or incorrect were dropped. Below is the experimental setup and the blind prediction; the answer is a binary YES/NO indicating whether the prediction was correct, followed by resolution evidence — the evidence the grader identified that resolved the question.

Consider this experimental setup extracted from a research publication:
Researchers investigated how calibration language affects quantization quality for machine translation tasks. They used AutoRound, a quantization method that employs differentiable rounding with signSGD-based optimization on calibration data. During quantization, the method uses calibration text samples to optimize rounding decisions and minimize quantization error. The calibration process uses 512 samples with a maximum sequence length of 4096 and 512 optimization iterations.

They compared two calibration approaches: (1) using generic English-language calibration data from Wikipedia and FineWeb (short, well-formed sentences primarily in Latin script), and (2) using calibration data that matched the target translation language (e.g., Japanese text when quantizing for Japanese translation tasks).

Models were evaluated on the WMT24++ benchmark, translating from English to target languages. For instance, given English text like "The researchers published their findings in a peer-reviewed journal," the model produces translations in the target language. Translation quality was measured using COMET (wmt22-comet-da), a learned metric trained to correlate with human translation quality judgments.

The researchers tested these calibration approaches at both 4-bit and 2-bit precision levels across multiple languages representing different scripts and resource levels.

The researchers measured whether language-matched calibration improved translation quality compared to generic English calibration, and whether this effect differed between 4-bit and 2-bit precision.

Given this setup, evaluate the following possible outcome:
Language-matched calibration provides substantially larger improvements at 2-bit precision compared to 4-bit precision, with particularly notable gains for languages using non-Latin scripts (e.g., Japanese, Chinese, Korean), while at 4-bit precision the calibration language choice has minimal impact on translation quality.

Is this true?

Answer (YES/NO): YES